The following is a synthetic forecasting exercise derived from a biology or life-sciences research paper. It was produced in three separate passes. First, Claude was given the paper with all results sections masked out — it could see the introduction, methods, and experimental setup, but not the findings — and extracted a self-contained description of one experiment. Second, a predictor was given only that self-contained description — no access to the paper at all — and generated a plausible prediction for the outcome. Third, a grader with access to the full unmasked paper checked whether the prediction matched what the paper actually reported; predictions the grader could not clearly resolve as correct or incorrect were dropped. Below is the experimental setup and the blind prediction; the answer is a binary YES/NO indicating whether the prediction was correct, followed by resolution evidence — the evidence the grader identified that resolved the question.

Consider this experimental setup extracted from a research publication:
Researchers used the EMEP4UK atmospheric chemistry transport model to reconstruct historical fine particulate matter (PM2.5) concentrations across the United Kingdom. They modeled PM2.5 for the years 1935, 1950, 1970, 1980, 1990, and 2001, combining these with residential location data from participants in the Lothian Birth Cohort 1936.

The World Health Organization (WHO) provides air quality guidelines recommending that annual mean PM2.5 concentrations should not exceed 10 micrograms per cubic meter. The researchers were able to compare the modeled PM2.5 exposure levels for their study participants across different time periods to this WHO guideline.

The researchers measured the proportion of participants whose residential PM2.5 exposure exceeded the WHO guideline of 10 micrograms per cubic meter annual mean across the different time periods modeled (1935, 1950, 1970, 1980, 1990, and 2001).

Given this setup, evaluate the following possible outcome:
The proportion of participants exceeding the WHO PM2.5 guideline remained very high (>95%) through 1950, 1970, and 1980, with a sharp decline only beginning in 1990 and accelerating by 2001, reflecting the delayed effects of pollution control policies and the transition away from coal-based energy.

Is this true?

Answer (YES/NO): NO